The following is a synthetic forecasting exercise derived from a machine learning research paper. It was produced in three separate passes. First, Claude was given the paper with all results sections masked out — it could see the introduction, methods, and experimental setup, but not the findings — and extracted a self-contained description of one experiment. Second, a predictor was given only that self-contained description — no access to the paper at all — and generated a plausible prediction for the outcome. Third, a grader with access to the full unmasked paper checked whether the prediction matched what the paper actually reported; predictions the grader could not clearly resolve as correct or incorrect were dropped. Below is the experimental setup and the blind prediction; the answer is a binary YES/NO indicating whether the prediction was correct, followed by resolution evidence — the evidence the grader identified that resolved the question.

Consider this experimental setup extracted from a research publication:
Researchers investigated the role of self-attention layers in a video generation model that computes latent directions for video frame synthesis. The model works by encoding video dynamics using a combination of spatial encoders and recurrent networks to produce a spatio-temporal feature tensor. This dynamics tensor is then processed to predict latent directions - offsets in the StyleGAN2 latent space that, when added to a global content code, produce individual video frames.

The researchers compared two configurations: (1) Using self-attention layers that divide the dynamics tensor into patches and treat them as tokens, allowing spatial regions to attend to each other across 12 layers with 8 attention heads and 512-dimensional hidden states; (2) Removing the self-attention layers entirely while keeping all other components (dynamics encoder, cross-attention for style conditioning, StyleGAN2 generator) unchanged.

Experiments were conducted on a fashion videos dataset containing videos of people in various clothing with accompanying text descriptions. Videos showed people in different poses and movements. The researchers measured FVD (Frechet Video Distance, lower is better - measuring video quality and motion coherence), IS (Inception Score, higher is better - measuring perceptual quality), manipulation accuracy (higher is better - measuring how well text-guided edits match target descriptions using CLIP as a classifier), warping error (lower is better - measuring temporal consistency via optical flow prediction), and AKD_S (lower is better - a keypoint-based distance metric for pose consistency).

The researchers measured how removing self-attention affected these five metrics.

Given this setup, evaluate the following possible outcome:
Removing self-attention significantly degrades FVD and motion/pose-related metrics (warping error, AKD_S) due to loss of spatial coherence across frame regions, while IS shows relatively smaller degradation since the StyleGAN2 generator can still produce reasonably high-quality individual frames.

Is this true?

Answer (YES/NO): NO